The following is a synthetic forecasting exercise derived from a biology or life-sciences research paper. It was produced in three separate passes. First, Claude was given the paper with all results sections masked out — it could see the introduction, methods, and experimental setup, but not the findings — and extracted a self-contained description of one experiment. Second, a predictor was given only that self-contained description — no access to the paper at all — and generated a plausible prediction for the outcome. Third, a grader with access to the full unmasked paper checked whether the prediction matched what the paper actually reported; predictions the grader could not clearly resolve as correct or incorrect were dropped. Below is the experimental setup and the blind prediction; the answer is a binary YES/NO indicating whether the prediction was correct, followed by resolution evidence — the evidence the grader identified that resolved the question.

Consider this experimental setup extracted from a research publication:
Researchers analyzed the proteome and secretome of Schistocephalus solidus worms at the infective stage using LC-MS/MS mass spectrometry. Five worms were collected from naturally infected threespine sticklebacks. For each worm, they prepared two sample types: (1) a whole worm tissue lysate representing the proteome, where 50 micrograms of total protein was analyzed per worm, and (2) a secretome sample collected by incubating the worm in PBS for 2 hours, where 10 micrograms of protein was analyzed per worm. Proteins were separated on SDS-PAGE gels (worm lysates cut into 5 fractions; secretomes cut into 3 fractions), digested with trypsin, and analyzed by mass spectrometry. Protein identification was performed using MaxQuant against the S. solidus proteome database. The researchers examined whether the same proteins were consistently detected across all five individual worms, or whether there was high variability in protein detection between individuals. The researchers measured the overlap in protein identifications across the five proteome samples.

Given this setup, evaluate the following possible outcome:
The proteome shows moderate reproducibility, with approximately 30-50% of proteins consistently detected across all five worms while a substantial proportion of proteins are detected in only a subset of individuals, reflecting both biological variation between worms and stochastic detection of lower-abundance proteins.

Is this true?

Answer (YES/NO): NO